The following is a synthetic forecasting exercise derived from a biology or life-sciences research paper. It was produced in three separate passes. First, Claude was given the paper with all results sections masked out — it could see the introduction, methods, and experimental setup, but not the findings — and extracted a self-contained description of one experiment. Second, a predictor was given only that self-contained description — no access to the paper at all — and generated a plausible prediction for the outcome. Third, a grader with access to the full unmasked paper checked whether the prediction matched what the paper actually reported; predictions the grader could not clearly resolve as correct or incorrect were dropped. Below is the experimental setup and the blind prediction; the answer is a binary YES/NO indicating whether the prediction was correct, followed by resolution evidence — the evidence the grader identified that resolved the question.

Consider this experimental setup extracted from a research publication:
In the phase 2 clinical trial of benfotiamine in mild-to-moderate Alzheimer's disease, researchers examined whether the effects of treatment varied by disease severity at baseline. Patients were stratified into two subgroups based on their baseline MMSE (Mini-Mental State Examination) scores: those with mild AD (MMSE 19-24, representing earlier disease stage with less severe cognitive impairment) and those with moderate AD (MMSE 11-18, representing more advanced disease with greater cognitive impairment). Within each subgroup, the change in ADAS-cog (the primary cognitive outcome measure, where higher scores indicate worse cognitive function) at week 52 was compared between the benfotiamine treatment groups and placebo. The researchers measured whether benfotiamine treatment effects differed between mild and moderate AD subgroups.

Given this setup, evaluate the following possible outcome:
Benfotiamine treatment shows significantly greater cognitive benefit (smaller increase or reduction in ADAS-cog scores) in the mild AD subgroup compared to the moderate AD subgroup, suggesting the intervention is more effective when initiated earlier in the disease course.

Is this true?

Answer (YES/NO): NO